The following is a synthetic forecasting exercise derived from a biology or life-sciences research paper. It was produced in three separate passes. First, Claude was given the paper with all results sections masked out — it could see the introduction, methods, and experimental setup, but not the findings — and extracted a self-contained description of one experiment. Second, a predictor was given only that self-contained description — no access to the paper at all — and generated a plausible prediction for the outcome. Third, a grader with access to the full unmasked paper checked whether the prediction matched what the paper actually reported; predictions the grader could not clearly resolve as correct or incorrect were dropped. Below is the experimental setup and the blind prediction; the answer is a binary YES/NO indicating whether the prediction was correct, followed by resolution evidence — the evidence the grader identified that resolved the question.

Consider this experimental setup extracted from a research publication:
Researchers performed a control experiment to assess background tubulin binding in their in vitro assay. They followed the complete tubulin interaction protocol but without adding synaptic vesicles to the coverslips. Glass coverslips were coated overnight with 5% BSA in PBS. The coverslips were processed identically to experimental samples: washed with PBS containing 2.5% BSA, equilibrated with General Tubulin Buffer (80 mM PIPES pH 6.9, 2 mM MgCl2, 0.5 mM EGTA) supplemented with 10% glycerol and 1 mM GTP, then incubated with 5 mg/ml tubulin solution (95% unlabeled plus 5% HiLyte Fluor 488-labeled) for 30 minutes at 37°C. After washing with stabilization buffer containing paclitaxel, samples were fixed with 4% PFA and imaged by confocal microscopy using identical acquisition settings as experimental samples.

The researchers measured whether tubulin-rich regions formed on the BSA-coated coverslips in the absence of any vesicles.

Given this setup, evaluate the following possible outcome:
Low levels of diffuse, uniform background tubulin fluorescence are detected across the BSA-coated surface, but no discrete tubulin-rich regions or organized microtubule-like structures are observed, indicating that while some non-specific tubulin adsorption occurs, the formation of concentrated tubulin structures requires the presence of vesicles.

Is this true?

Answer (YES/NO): NO